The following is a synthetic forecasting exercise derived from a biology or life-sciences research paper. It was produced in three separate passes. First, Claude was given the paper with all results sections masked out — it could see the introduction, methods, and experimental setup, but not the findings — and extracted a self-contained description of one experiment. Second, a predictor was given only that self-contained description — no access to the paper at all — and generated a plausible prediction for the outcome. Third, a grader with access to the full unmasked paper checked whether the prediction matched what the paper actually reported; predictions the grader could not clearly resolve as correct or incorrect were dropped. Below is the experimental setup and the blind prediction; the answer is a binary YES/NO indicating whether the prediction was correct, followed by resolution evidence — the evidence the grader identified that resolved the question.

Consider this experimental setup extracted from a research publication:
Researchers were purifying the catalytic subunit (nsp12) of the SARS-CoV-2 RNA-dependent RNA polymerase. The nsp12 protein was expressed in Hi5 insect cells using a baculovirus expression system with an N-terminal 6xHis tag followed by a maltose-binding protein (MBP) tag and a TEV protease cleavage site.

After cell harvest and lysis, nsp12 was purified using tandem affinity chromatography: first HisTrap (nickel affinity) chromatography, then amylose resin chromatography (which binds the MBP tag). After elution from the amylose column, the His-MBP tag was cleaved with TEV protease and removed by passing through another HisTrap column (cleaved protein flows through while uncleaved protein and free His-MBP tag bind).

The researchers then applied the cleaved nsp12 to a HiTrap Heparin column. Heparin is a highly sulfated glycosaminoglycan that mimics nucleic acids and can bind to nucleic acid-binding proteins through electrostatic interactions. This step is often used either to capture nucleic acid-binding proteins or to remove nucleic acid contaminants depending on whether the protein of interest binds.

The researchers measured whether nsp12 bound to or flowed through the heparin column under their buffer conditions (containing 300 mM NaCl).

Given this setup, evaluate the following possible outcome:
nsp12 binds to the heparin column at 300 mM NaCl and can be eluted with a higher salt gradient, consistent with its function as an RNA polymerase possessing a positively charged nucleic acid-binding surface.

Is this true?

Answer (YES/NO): NO